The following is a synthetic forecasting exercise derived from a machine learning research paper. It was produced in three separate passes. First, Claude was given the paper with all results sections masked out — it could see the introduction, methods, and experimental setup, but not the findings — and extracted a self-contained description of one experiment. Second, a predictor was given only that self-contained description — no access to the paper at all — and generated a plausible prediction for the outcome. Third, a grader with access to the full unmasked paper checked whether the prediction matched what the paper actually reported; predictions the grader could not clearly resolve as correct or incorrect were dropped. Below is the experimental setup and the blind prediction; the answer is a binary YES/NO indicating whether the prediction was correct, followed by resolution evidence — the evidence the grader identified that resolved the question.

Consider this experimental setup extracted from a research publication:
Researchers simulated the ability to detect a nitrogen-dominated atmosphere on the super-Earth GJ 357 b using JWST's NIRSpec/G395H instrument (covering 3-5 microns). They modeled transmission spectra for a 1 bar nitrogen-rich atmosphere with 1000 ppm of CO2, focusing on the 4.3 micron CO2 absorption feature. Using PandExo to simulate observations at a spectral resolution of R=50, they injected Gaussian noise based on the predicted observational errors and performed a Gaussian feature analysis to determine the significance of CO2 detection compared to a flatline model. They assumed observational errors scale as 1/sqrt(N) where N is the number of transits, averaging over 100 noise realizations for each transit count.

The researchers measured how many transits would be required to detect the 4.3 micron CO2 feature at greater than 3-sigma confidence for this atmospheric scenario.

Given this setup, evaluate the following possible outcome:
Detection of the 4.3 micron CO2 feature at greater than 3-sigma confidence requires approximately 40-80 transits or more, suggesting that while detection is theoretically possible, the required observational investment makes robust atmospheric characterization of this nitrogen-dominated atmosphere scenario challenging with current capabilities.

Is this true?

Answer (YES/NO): NO